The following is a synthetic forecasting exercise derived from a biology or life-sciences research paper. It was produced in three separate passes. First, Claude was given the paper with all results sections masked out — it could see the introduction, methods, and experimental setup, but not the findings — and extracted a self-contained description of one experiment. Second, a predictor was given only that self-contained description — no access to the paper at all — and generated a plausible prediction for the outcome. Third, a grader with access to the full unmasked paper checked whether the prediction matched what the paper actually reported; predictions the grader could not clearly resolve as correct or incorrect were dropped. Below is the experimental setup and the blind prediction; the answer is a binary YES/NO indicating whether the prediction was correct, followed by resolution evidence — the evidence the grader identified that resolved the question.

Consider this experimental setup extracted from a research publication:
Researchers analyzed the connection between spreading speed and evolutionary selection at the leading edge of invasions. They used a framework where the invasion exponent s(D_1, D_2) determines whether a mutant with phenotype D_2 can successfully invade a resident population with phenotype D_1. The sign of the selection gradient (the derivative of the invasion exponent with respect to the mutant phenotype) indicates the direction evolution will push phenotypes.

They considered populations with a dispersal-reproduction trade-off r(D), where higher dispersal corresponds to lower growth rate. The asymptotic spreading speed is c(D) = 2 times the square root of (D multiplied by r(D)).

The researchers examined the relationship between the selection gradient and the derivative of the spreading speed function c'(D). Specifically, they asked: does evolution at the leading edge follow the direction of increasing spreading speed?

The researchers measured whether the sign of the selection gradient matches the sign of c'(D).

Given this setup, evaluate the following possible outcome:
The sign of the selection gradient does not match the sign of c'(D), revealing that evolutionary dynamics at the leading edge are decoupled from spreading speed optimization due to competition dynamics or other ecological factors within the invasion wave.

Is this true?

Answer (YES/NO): NO